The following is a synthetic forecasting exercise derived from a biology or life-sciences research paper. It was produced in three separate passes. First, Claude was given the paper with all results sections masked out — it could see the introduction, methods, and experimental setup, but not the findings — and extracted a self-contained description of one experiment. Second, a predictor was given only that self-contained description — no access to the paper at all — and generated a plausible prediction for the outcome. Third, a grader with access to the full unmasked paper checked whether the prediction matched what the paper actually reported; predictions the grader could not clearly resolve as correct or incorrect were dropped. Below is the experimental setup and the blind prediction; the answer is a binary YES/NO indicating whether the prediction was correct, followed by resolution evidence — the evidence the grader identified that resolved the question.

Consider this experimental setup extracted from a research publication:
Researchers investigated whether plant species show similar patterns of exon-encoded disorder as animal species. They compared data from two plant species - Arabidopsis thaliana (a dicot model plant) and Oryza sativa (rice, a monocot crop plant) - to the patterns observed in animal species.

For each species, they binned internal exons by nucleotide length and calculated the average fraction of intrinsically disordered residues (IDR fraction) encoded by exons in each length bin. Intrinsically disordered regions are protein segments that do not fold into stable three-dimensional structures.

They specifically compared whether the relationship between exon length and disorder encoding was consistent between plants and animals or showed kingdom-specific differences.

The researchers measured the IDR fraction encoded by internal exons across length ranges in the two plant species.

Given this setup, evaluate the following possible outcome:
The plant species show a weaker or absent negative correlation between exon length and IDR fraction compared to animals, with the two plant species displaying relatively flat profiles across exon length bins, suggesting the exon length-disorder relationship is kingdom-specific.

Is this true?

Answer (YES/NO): NO